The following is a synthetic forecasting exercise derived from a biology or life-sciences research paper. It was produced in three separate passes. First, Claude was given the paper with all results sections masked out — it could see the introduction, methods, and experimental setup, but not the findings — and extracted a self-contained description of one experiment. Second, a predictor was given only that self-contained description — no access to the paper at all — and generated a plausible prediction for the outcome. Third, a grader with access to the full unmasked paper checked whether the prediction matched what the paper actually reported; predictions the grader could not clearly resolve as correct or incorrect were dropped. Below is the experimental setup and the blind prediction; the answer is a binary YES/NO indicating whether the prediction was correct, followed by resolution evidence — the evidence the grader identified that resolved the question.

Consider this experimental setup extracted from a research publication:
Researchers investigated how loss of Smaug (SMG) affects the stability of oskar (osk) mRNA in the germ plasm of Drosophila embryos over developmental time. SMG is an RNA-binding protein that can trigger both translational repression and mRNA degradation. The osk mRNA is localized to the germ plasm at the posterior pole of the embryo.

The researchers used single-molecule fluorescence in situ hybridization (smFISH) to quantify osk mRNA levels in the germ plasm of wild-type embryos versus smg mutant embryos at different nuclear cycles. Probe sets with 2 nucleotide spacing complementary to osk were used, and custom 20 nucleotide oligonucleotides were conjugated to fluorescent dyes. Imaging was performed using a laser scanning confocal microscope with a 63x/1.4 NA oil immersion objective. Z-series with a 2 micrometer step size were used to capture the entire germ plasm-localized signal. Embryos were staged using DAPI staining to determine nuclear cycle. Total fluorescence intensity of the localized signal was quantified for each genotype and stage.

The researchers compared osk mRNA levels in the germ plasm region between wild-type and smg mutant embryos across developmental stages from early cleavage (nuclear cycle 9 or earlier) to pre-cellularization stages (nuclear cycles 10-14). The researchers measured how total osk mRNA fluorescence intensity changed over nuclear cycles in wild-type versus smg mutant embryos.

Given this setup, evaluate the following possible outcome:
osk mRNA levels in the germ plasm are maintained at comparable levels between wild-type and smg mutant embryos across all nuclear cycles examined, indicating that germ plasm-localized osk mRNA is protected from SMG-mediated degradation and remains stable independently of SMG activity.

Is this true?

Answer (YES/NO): YES